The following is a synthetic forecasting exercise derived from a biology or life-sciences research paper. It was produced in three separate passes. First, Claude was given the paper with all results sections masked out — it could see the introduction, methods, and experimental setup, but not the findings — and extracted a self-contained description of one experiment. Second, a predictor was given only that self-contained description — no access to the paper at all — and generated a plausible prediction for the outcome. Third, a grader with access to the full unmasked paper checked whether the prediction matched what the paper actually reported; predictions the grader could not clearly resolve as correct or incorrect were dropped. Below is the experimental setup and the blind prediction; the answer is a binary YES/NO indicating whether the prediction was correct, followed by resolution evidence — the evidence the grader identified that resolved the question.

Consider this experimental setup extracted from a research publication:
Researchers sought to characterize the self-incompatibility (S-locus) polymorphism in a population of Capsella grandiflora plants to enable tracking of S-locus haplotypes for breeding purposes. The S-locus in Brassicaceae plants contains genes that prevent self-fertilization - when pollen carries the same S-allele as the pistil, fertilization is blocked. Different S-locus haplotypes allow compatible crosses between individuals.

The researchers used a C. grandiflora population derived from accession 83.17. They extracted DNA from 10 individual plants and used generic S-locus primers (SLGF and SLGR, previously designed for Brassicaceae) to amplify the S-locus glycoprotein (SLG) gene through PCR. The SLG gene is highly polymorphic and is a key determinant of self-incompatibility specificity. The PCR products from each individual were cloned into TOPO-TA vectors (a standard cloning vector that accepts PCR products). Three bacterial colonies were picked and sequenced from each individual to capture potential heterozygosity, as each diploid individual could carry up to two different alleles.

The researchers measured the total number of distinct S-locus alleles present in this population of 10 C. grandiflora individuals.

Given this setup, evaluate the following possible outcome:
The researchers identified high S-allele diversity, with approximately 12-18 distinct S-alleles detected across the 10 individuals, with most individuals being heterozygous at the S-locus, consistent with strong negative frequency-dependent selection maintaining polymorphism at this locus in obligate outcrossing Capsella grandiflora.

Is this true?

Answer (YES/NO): NO